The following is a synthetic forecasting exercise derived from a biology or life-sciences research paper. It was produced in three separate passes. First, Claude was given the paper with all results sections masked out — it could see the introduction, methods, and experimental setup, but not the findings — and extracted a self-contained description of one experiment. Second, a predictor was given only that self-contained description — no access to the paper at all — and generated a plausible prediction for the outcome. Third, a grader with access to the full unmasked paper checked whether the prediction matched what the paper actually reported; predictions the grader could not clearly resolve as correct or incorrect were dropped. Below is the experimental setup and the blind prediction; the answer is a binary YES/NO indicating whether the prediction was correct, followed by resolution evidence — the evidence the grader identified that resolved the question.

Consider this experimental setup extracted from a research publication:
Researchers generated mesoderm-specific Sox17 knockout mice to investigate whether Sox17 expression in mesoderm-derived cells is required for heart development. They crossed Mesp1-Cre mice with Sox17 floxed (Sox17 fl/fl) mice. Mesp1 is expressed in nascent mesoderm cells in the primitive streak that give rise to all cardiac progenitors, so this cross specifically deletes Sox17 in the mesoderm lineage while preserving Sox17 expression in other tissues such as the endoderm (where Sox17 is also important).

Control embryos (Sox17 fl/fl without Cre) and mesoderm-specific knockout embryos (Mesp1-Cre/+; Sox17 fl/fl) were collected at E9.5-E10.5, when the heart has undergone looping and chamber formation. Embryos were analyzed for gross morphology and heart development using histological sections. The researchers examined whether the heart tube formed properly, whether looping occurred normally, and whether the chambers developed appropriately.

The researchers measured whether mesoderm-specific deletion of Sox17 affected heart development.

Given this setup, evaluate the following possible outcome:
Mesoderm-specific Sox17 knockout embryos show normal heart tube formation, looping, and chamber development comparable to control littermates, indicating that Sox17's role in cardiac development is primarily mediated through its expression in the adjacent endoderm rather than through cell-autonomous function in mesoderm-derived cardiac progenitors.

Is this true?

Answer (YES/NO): NO